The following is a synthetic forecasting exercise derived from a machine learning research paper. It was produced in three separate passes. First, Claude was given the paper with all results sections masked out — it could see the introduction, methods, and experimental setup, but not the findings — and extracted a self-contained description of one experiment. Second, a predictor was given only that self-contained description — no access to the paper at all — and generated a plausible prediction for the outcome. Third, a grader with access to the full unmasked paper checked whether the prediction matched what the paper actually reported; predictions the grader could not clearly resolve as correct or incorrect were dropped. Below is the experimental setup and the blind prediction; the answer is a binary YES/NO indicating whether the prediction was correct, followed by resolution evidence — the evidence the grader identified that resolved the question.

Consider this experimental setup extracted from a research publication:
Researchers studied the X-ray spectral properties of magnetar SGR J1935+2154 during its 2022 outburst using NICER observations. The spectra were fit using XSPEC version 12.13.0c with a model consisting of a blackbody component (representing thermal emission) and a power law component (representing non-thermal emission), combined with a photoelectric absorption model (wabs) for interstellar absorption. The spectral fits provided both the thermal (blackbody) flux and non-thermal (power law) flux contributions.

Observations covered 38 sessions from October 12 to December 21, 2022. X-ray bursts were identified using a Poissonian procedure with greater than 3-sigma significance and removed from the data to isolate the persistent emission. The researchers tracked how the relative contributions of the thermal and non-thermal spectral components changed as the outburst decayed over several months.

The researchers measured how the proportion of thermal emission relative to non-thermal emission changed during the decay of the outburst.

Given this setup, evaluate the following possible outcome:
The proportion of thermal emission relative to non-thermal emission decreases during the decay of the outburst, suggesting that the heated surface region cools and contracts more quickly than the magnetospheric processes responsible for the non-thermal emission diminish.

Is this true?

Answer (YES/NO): NO